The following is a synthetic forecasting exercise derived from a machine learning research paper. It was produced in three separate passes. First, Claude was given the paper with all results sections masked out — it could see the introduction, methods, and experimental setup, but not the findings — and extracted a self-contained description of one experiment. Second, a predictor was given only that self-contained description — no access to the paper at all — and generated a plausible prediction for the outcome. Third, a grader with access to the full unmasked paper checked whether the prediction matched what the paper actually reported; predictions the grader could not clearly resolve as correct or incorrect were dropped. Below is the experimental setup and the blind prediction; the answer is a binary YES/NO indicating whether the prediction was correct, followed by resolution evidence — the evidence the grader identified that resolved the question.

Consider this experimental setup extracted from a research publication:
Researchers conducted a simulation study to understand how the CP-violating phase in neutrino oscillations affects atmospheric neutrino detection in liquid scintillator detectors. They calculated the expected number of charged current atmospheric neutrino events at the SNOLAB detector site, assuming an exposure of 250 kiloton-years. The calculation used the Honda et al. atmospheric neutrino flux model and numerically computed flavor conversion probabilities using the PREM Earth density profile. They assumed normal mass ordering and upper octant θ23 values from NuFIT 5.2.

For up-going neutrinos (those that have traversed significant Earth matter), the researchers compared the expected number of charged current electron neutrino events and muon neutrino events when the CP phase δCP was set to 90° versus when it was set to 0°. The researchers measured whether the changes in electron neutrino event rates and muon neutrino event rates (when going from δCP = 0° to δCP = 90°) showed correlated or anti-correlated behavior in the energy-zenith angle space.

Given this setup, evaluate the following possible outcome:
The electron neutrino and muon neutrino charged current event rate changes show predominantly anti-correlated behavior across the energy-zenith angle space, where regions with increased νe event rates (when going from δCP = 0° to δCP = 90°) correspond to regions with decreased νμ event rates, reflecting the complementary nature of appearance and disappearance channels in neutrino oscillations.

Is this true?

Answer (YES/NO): YES